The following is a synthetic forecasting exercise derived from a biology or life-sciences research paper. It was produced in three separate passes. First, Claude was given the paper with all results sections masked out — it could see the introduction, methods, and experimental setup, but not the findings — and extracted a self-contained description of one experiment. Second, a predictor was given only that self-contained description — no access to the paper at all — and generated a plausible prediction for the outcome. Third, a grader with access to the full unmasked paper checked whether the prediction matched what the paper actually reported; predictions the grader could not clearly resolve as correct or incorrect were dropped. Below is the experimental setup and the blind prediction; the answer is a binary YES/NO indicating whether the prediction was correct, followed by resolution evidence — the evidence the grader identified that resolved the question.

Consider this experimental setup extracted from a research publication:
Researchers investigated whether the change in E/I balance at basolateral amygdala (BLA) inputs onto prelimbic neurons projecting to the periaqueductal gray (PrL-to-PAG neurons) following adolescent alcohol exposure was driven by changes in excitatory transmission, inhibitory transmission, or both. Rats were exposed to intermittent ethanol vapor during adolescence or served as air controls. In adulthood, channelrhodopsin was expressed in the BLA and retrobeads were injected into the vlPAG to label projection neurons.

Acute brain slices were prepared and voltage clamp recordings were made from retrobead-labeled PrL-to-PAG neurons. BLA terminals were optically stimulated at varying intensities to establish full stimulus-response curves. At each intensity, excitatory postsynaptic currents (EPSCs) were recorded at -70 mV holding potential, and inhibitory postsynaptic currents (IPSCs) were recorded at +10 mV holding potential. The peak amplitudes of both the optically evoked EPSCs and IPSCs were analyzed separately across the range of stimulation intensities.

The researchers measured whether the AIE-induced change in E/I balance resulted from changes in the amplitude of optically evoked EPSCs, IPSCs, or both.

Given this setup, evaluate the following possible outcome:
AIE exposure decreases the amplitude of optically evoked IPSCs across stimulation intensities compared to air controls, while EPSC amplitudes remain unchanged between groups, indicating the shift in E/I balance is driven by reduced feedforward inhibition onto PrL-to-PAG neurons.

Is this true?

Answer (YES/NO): YES